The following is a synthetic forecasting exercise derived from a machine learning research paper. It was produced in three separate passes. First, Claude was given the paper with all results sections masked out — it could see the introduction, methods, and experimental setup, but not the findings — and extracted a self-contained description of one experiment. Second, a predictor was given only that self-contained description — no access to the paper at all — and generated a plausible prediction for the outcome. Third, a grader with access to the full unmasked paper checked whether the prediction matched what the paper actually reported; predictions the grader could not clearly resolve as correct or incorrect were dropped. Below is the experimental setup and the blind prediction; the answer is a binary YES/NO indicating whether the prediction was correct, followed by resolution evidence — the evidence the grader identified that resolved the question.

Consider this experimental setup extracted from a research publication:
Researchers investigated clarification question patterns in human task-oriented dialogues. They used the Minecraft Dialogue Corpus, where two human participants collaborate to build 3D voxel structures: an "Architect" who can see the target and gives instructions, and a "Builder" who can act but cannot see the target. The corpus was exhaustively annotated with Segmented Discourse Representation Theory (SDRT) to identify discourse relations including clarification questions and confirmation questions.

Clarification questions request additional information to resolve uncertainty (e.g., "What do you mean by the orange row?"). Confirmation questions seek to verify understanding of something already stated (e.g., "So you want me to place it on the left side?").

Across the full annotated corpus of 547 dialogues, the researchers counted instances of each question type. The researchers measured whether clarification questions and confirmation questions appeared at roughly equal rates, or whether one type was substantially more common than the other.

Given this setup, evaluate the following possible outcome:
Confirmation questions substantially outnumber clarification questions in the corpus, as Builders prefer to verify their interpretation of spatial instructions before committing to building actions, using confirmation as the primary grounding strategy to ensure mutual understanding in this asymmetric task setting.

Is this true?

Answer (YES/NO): NO